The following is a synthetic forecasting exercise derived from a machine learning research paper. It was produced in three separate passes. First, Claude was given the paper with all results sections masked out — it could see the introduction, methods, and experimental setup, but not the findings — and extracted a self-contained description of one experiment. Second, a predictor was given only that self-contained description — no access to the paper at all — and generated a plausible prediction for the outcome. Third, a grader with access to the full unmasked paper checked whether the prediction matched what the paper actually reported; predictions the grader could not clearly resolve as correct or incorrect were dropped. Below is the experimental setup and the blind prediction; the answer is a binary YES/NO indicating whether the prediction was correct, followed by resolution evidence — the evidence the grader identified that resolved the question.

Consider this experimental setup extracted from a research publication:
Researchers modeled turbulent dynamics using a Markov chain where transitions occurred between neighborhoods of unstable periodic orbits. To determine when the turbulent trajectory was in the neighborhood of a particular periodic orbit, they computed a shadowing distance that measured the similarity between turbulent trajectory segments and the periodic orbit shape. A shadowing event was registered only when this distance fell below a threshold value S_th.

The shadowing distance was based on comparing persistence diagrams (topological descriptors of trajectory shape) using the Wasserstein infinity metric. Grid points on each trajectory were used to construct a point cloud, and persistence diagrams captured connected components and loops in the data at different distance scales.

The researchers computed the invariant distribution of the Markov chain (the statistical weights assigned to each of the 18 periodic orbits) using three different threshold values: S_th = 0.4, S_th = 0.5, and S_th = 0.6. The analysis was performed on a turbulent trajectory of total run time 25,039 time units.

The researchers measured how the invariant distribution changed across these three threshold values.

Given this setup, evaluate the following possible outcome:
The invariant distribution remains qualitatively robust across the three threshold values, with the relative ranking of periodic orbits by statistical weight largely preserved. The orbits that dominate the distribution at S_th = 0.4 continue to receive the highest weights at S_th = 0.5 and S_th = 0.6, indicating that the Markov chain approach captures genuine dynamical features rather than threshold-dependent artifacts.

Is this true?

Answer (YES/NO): YES